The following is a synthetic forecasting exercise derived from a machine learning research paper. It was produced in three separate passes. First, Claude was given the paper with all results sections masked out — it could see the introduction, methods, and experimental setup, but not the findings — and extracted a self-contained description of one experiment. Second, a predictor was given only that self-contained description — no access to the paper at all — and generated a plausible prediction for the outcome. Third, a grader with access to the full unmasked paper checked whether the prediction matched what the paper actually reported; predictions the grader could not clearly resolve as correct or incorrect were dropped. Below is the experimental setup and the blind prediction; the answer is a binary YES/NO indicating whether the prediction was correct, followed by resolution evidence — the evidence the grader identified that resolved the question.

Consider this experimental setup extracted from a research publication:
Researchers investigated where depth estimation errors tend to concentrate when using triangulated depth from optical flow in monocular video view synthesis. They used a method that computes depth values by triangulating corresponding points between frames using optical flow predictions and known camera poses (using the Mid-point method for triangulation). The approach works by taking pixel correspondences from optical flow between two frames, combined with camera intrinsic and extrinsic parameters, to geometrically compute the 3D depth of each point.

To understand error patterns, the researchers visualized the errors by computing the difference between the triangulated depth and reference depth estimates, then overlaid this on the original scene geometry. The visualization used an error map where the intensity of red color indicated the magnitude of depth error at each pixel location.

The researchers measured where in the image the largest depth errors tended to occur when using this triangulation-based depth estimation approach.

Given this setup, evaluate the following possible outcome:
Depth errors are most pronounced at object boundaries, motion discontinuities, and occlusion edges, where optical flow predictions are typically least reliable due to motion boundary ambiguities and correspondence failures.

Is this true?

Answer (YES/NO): YES